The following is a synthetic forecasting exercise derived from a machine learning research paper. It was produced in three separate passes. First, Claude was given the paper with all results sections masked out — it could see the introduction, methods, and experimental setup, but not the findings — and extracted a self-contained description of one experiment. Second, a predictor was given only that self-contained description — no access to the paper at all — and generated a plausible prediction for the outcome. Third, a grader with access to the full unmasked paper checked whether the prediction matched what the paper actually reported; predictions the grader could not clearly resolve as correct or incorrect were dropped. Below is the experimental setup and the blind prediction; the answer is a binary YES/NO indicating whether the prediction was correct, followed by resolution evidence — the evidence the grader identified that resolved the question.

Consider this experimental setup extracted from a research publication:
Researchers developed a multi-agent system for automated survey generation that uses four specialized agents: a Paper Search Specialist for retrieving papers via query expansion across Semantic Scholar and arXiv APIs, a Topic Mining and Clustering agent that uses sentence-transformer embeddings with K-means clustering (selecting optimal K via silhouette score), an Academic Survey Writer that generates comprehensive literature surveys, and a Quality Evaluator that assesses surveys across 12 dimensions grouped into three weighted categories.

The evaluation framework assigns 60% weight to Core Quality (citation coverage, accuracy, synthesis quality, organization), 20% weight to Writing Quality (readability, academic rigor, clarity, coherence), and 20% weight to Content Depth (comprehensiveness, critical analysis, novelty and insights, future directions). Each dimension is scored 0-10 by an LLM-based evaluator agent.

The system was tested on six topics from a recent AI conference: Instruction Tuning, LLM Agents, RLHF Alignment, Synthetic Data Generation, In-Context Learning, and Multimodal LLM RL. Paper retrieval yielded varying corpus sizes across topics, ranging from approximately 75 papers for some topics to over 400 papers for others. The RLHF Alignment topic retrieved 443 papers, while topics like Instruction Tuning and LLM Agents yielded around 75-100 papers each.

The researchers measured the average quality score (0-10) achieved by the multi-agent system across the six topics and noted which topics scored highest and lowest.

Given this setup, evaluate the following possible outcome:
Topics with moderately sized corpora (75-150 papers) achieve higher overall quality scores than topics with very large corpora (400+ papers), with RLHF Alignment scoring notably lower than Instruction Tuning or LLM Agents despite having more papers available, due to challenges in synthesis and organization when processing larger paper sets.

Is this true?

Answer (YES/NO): YES